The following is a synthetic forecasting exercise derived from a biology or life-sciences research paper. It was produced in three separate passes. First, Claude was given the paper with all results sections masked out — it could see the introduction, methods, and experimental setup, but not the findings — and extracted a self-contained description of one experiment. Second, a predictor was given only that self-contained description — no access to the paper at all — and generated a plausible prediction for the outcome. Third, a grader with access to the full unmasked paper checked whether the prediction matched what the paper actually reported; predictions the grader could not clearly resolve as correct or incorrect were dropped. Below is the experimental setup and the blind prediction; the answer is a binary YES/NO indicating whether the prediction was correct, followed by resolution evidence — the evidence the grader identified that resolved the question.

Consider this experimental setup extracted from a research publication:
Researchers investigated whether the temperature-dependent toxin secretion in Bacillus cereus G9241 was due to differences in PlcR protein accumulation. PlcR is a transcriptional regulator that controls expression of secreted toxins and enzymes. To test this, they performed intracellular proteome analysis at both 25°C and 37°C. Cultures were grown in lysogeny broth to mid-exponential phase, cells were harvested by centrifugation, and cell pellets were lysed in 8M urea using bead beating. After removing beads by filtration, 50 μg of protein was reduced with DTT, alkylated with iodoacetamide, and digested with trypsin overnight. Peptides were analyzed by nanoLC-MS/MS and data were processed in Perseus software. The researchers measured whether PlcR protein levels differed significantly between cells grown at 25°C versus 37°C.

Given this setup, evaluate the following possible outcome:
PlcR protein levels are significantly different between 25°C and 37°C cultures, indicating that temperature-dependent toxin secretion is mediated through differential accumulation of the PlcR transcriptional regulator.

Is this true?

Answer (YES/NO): NO